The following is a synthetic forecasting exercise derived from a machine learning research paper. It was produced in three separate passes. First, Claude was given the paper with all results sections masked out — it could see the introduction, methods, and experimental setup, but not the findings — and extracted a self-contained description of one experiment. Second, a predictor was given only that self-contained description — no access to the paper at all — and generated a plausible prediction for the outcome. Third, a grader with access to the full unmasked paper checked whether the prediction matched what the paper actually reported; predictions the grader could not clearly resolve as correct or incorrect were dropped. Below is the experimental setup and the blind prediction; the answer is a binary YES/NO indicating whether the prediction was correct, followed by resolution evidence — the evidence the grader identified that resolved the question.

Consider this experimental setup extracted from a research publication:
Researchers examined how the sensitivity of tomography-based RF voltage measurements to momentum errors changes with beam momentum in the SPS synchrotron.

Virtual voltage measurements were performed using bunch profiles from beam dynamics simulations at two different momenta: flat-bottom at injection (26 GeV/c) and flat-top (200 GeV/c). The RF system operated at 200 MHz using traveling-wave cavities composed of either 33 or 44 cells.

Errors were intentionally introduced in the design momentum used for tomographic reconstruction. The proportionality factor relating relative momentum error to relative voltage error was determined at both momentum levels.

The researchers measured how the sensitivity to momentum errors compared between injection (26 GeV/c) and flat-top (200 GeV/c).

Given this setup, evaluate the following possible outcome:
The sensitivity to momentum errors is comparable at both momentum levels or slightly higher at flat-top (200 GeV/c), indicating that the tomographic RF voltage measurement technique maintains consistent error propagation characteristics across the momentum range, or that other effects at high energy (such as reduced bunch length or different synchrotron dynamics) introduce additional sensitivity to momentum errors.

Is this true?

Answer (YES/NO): NO